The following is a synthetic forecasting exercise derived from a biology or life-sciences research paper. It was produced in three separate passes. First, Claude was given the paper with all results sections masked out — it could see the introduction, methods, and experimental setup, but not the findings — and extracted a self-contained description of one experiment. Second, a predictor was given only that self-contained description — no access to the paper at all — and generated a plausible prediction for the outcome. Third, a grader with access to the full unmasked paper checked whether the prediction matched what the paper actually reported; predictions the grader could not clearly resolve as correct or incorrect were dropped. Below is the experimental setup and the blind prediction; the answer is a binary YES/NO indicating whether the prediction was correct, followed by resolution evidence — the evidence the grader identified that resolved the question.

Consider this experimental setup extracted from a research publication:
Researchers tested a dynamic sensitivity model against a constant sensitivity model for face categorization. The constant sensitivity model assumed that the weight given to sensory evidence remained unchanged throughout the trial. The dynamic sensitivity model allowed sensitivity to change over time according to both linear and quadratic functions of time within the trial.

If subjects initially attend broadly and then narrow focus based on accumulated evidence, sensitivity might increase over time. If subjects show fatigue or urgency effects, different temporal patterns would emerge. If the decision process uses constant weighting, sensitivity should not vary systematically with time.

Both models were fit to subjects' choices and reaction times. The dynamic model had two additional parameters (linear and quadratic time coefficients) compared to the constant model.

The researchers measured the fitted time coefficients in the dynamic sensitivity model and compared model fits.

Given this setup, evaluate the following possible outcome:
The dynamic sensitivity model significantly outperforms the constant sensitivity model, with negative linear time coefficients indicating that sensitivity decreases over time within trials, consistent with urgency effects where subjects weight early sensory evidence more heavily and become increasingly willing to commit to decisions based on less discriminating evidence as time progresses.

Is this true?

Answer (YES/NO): NO